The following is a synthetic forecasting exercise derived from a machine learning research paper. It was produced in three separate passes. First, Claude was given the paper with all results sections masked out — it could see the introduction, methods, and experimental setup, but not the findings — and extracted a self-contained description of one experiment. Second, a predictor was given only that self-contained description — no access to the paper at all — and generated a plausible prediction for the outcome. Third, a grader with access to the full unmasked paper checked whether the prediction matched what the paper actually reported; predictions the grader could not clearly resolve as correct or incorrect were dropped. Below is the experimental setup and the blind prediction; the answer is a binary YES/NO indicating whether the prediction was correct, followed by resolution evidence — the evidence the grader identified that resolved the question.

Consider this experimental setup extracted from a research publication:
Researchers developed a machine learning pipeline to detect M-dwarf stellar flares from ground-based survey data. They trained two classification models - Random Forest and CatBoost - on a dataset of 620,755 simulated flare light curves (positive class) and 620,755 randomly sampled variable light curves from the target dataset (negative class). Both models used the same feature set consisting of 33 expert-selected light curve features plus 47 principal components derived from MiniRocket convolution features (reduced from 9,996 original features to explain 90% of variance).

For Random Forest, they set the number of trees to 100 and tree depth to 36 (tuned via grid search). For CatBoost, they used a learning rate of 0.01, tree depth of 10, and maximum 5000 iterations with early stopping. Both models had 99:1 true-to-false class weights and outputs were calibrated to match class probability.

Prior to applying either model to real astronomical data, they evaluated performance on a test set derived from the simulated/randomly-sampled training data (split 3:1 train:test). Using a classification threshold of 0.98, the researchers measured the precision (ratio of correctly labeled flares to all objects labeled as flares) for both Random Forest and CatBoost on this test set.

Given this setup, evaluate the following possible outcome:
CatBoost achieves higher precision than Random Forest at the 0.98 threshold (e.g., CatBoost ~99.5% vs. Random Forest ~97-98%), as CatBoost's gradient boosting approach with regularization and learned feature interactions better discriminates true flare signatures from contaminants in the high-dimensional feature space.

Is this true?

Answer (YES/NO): NO